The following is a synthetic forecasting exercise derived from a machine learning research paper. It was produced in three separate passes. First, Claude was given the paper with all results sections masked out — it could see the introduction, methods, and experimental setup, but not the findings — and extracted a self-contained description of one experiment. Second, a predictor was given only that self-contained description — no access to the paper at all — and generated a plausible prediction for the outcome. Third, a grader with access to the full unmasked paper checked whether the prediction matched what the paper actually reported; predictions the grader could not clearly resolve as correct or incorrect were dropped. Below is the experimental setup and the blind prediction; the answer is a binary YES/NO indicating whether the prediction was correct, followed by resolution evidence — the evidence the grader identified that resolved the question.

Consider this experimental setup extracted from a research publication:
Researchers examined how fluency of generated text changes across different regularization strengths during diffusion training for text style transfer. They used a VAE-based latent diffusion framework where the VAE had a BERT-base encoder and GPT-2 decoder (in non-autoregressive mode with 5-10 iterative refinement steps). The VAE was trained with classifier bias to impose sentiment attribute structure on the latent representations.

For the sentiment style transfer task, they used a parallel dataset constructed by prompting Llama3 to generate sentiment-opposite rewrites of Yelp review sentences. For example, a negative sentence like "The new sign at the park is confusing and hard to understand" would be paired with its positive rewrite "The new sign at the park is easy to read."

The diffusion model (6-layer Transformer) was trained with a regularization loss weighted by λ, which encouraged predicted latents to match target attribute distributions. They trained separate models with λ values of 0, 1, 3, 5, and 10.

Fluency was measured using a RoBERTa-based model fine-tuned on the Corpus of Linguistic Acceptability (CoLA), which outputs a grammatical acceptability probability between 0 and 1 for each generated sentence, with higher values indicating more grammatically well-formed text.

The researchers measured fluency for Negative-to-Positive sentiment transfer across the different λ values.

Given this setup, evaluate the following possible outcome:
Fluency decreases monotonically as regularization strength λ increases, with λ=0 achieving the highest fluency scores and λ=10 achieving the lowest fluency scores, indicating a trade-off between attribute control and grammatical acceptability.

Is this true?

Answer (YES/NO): NO